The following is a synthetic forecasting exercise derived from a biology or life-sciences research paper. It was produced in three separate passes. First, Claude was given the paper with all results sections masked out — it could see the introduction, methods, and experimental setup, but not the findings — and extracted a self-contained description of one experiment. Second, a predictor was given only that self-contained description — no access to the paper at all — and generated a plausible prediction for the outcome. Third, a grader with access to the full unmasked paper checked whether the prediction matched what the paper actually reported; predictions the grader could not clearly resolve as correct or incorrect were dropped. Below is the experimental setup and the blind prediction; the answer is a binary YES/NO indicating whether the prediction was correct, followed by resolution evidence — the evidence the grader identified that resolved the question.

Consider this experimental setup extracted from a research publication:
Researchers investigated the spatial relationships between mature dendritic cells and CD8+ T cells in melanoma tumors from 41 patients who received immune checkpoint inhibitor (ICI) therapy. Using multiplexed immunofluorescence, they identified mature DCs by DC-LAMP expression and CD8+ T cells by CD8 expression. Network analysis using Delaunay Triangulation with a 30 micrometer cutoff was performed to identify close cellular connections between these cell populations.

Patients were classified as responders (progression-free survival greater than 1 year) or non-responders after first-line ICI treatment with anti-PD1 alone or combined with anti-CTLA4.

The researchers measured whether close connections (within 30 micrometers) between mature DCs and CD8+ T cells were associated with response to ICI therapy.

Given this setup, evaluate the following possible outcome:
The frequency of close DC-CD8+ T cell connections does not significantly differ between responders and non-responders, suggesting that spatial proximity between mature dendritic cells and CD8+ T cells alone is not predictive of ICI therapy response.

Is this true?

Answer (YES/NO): YES